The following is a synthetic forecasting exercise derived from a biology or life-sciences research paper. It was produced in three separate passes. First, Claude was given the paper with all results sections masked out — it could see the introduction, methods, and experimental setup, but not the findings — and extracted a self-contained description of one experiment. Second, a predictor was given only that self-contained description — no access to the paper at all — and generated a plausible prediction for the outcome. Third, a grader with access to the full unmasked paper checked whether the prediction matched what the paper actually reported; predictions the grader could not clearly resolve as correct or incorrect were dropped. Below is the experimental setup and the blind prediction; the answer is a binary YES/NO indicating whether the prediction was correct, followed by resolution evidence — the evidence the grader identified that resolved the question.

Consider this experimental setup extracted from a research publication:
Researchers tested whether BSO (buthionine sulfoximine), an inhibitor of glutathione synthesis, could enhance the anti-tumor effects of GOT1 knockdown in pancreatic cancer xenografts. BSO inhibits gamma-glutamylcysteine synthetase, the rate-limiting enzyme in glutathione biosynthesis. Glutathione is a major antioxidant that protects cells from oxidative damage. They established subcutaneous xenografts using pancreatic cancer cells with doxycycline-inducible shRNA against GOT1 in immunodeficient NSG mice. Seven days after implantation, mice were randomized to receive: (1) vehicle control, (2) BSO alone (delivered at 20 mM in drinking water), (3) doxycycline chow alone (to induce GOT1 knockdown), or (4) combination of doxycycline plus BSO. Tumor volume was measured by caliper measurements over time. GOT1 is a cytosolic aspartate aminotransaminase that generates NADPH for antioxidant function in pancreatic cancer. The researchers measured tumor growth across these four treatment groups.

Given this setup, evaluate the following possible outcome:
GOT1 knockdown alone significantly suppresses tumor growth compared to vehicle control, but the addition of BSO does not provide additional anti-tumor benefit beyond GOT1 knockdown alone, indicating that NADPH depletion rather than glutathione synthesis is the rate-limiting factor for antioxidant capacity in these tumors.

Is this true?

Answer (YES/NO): NO